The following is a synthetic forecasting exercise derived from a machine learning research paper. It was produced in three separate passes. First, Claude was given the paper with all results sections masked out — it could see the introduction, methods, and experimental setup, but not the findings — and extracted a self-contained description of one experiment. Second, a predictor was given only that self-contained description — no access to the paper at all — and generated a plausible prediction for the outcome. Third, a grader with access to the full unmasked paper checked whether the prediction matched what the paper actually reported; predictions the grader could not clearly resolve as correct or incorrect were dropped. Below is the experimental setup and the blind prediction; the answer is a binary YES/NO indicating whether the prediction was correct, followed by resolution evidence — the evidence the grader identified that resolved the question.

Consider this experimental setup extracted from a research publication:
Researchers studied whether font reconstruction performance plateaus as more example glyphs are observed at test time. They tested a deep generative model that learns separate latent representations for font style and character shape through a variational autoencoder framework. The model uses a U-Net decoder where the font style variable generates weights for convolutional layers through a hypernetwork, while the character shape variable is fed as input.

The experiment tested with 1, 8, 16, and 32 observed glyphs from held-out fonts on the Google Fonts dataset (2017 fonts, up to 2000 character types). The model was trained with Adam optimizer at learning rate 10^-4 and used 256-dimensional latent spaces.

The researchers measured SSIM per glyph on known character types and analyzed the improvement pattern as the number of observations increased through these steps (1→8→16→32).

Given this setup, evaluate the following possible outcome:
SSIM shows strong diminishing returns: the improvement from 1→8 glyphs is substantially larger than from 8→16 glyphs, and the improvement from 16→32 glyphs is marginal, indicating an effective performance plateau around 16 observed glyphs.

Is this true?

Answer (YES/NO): YES